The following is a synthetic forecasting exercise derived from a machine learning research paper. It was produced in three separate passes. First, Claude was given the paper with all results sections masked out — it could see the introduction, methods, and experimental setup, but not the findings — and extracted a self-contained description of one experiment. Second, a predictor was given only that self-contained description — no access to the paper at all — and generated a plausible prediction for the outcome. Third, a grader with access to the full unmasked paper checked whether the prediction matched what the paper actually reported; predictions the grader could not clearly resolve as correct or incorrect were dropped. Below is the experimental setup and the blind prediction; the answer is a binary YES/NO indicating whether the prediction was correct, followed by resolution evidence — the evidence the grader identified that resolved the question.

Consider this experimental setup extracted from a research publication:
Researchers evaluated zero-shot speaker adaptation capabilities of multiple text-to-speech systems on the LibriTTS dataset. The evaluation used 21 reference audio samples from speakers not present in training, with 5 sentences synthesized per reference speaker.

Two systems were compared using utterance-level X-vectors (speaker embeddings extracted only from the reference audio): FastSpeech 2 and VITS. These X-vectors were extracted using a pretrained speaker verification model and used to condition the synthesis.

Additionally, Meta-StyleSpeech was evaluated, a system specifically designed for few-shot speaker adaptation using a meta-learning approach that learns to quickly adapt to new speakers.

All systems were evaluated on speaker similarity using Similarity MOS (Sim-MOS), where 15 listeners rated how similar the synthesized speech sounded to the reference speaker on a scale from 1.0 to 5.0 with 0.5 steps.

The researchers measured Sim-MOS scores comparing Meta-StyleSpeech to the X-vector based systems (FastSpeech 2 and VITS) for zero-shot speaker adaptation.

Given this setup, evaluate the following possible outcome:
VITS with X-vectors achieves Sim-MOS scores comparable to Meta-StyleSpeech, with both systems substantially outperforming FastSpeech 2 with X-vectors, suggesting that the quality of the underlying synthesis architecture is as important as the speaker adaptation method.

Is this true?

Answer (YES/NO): NO